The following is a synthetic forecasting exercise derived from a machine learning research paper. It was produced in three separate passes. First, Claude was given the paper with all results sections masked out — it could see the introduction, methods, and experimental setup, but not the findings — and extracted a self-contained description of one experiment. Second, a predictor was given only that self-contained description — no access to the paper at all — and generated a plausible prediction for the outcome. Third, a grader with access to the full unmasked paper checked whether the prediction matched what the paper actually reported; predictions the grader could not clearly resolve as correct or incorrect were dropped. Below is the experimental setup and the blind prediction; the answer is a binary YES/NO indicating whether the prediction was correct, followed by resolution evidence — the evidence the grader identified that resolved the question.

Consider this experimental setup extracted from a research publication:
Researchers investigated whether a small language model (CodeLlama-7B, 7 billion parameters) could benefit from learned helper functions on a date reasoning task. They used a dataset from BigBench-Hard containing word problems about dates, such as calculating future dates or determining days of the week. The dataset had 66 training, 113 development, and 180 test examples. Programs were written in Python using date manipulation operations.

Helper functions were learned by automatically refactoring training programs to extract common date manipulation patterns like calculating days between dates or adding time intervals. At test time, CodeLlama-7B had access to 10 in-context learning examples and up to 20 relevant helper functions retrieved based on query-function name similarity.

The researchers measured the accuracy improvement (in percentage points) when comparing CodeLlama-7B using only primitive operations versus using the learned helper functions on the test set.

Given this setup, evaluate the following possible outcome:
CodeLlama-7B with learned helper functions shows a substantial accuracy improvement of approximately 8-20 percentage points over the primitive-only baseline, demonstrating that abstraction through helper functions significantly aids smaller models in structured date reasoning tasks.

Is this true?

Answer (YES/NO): NO